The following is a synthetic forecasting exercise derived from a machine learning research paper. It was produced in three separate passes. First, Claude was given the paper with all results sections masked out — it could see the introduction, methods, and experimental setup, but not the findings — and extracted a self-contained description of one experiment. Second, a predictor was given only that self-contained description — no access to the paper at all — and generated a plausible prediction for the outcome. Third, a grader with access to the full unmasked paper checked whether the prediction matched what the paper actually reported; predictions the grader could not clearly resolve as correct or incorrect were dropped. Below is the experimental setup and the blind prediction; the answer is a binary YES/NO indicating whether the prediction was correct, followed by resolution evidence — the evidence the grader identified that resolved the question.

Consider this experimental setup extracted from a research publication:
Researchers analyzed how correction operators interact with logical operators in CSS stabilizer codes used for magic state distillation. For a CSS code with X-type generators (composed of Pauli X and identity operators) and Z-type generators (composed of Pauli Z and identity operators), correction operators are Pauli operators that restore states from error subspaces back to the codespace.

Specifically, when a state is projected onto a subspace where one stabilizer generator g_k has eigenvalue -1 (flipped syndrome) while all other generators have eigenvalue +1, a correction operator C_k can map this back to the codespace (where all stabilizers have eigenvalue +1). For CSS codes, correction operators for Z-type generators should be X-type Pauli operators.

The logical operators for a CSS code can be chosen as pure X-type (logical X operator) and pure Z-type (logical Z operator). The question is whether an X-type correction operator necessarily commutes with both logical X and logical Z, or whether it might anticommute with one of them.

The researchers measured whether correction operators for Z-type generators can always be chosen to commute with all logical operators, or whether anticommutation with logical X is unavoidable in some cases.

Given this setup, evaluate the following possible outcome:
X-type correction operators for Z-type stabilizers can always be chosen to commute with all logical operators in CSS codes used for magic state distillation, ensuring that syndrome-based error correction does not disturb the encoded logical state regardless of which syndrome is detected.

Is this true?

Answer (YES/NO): YES